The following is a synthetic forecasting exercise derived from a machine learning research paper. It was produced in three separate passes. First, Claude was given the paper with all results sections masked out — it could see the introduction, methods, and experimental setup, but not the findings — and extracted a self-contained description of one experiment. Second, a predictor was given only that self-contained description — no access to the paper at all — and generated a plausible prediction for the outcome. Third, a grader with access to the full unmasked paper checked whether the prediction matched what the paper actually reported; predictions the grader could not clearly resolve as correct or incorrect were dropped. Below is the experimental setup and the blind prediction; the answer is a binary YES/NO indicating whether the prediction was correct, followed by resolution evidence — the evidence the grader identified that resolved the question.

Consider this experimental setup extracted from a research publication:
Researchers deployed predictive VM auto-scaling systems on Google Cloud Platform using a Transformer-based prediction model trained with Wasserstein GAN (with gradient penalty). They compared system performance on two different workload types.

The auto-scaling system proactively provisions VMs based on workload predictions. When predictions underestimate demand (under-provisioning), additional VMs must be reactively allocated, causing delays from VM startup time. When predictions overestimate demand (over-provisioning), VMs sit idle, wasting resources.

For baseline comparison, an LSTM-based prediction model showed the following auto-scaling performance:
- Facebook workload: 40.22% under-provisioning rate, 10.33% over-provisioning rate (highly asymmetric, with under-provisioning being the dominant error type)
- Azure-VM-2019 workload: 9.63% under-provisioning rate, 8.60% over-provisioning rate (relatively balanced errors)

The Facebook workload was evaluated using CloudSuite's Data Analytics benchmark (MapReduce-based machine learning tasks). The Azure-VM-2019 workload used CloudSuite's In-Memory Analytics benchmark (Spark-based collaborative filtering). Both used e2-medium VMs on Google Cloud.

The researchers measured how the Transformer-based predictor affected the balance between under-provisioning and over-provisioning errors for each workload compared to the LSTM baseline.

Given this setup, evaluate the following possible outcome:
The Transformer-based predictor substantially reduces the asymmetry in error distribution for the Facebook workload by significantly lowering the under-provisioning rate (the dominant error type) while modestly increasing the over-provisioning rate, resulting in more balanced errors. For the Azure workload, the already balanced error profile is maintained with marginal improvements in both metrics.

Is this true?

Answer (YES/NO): YES